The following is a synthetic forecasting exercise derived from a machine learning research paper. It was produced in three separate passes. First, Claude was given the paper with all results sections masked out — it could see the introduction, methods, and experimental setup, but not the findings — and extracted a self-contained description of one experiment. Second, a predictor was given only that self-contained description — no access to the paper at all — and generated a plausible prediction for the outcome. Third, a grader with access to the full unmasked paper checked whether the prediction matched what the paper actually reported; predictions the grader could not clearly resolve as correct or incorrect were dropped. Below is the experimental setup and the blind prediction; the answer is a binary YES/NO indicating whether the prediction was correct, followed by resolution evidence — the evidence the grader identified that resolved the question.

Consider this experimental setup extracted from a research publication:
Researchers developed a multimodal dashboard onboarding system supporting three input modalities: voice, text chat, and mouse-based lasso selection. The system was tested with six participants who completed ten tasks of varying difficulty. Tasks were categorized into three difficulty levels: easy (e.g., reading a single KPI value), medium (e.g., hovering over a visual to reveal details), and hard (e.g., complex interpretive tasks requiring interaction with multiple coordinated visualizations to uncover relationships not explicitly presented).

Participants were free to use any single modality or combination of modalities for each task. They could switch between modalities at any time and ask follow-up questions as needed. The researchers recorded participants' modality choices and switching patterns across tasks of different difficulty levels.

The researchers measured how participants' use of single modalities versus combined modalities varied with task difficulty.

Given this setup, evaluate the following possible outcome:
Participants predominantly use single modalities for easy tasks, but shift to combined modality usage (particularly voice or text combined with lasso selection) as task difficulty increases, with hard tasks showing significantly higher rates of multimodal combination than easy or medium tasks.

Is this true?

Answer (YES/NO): NO